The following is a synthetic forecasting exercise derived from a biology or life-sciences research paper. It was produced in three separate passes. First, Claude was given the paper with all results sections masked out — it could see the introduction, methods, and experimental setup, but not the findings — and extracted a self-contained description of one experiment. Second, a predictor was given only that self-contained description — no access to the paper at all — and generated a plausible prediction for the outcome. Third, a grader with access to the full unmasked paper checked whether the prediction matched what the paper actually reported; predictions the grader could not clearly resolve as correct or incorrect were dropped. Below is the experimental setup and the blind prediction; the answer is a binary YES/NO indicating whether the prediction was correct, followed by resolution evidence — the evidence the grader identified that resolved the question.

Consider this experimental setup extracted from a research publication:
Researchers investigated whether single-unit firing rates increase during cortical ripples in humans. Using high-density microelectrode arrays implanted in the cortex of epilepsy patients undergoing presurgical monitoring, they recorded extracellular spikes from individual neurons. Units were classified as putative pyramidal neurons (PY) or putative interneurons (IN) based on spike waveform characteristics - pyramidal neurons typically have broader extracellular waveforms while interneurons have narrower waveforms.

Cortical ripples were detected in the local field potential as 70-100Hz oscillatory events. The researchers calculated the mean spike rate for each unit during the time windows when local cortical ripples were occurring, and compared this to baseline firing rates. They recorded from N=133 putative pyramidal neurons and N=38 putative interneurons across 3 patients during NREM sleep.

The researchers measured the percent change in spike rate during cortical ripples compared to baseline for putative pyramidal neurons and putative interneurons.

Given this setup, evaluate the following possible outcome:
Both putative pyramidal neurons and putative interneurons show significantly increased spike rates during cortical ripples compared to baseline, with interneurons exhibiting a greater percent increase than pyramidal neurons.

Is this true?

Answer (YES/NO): YES